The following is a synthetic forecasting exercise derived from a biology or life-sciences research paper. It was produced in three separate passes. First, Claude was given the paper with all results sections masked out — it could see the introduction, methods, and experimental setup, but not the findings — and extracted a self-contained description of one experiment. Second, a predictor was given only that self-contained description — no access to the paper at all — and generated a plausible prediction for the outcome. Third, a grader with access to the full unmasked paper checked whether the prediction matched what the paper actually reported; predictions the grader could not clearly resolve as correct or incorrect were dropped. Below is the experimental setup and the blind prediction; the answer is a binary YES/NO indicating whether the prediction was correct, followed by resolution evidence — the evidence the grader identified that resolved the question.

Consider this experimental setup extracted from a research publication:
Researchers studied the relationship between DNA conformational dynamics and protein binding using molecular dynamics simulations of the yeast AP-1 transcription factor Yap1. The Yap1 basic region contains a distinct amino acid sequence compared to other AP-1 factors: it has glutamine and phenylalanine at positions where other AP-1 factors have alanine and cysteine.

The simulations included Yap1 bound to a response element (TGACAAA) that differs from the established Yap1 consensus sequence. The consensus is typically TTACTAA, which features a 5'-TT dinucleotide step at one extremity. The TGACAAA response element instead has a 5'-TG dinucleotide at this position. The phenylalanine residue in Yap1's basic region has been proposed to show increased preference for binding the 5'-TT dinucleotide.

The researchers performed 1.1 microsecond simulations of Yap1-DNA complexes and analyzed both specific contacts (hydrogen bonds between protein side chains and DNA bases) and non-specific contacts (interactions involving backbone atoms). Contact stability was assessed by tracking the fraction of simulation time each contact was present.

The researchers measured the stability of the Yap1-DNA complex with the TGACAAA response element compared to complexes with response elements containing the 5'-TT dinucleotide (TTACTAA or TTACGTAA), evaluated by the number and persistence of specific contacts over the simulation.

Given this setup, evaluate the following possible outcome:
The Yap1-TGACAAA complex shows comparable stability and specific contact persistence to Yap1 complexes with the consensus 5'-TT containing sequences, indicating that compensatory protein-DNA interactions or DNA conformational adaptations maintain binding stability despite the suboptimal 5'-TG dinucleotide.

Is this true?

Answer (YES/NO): NO